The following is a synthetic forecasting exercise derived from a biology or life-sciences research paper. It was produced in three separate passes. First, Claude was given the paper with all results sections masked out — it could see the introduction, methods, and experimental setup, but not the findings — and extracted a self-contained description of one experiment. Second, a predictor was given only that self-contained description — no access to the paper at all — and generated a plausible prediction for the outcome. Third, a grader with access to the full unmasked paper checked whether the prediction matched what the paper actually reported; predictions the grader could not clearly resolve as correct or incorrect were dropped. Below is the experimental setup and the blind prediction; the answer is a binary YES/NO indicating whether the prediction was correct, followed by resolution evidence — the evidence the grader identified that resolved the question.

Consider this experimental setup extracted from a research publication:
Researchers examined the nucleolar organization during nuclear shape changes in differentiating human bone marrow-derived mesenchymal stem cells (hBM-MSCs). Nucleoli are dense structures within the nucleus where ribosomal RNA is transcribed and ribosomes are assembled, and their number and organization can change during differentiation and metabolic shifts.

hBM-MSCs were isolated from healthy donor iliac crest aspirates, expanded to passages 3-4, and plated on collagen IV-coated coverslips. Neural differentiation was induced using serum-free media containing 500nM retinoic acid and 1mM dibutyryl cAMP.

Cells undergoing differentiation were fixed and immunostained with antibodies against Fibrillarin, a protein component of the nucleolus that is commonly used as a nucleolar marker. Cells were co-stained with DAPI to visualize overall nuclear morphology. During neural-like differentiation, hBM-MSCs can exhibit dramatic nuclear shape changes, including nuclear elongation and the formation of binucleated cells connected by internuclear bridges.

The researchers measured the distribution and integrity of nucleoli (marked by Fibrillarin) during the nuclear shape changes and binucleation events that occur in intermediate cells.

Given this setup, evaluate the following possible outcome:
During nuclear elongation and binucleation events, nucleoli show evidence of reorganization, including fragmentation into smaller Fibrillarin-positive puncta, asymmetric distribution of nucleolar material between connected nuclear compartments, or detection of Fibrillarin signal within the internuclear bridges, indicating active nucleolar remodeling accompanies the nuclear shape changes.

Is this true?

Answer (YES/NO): NO